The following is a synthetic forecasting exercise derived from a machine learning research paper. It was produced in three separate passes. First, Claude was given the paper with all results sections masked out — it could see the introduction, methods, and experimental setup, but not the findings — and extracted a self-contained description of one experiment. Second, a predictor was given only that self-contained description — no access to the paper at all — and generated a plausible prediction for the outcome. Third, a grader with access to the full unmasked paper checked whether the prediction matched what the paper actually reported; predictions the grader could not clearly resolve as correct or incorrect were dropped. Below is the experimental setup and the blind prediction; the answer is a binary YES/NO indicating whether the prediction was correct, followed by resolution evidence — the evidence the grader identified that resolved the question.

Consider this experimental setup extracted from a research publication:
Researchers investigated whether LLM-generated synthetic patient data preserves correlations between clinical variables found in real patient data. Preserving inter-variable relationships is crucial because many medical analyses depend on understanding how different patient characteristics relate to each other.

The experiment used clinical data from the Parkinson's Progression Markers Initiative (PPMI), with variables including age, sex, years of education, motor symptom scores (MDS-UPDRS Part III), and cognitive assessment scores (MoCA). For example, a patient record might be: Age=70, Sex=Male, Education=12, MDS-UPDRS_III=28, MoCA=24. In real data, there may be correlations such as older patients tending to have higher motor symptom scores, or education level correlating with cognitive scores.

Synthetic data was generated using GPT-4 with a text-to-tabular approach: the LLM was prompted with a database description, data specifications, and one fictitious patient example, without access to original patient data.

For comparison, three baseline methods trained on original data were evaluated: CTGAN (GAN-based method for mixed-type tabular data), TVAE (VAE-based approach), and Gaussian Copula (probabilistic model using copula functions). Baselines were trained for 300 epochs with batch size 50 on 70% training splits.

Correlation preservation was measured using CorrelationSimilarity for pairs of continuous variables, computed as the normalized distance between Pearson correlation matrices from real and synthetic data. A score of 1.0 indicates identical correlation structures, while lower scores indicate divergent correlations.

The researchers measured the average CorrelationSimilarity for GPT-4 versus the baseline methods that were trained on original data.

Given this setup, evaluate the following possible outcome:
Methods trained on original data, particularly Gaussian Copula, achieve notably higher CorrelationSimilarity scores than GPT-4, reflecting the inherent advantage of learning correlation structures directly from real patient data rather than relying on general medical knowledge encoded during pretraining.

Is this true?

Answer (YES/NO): NO